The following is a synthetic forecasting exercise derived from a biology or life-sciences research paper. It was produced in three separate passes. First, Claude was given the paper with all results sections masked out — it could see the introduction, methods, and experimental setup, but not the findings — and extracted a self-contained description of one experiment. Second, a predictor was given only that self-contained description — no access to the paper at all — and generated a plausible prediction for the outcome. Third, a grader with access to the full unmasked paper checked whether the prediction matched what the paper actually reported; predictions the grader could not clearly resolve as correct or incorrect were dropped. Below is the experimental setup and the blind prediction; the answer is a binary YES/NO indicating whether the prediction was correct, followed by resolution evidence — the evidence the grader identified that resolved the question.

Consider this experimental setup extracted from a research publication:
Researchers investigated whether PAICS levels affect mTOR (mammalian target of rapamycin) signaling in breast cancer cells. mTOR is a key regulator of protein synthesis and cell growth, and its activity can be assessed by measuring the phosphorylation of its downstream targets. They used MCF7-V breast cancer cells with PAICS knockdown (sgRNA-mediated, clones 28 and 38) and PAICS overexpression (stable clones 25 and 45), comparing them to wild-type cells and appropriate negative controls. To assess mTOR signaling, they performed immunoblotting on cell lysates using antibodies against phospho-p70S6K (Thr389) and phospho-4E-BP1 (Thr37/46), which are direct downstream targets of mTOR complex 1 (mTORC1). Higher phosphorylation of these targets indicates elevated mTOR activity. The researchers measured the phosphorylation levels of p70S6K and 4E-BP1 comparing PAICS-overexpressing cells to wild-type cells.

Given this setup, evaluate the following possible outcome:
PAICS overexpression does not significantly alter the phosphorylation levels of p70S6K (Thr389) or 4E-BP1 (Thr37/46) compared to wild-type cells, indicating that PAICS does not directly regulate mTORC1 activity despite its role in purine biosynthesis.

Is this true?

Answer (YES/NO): NO